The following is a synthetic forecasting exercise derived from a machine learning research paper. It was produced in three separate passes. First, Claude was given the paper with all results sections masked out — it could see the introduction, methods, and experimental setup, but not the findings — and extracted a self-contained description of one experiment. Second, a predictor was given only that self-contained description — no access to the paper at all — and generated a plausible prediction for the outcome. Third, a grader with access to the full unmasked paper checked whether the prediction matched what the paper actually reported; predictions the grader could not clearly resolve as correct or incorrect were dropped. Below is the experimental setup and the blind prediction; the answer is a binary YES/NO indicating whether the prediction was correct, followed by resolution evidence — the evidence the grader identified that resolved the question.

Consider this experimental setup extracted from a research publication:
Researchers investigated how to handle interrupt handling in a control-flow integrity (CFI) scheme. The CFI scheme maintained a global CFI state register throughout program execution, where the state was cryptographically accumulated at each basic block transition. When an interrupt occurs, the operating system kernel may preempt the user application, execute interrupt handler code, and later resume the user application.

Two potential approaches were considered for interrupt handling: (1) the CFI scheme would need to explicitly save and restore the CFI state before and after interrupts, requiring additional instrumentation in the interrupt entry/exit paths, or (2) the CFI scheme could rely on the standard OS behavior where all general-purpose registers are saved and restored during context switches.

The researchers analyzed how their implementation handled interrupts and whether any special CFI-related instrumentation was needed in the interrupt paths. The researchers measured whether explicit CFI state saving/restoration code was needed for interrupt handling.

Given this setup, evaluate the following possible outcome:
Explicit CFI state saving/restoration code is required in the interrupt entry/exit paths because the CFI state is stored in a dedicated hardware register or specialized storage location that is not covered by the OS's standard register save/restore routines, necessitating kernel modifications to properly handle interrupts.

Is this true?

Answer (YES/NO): NO